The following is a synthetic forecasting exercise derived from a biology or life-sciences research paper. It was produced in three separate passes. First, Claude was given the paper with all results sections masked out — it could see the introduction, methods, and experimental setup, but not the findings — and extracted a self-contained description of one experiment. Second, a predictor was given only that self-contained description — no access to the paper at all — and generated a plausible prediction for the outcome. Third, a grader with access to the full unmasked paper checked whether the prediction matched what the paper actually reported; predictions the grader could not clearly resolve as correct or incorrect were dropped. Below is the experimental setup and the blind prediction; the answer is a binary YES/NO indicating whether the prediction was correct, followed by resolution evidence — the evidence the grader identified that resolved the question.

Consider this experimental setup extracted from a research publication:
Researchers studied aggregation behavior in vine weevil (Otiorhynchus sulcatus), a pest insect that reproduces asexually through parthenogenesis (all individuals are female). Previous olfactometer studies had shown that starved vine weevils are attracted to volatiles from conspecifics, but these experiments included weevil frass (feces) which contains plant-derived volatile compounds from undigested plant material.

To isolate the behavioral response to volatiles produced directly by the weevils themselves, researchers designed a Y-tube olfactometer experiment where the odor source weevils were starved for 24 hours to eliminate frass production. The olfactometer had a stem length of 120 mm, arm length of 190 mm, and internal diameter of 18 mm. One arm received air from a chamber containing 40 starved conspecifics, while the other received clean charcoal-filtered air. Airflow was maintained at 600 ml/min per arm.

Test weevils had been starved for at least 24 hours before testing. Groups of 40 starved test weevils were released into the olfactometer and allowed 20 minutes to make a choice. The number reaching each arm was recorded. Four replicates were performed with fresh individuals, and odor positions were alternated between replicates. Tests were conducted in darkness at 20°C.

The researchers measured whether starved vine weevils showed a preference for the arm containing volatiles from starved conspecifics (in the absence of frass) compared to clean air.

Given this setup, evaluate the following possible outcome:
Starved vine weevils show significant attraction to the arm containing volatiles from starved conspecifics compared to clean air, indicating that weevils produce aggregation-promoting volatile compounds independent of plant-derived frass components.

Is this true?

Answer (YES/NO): NO